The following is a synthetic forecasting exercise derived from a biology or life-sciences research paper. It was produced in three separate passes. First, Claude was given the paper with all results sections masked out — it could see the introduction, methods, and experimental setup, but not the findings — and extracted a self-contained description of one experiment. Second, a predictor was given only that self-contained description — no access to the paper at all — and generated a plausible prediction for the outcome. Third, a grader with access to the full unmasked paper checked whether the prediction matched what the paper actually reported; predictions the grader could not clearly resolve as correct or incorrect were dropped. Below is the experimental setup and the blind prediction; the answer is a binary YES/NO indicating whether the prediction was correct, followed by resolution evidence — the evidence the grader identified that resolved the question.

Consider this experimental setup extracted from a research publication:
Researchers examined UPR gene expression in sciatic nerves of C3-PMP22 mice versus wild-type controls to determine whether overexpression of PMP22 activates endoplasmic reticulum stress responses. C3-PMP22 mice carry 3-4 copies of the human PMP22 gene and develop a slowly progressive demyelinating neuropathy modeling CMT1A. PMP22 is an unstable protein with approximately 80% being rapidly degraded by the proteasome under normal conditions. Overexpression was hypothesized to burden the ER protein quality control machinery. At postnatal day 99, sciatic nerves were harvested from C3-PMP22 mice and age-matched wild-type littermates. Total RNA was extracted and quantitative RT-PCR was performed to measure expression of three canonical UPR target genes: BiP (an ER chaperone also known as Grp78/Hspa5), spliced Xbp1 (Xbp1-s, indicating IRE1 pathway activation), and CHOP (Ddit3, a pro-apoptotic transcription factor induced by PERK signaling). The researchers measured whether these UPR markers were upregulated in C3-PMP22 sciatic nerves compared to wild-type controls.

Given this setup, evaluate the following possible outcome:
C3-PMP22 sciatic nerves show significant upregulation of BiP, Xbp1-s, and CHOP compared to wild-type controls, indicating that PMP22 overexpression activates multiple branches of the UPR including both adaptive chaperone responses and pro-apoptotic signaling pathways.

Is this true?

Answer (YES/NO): NO